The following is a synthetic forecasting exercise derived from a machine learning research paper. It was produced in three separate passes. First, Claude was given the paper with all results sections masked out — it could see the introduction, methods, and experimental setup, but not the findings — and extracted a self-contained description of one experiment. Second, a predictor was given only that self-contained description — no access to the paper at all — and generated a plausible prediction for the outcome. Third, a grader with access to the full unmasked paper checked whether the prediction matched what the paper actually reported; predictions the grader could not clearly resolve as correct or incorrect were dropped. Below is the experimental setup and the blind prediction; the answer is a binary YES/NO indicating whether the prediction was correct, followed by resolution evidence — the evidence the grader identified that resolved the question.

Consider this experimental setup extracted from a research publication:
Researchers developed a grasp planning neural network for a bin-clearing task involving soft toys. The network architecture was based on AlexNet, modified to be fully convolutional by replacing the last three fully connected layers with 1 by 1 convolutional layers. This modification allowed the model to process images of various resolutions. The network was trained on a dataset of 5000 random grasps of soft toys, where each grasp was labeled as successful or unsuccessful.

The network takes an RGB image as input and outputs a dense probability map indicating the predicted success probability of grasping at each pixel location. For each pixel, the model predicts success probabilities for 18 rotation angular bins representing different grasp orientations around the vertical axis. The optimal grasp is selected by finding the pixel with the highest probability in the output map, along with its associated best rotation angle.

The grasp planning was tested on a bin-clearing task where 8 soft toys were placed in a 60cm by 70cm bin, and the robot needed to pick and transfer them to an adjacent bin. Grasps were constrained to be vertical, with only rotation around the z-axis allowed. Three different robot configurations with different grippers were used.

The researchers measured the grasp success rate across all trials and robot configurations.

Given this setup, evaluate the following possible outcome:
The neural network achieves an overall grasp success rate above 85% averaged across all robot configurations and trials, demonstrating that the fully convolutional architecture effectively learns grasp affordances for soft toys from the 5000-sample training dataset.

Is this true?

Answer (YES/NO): NO